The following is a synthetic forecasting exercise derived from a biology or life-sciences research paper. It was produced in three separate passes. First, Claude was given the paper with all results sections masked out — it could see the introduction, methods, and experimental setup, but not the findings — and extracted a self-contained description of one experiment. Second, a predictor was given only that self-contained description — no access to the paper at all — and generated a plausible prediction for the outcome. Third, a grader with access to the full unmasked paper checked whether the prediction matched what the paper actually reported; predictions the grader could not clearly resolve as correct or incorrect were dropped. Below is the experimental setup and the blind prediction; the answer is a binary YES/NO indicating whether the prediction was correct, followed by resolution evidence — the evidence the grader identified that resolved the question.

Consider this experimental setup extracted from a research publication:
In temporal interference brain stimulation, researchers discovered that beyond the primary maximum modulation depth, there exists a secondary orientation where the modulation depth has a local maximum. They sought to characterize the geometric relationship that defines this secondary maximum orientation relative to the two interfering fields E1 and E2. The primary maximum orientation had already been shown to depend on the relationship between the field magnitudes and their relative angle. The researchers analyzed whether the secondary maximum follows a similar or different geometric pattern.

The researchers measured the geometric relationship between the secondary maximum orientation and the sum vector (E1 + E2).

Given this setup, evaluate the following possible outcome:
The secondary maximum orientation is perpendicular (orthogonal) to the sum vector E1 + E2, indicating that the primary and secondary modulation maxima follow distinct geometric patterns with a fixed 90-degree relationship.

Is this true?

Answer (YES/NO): YES